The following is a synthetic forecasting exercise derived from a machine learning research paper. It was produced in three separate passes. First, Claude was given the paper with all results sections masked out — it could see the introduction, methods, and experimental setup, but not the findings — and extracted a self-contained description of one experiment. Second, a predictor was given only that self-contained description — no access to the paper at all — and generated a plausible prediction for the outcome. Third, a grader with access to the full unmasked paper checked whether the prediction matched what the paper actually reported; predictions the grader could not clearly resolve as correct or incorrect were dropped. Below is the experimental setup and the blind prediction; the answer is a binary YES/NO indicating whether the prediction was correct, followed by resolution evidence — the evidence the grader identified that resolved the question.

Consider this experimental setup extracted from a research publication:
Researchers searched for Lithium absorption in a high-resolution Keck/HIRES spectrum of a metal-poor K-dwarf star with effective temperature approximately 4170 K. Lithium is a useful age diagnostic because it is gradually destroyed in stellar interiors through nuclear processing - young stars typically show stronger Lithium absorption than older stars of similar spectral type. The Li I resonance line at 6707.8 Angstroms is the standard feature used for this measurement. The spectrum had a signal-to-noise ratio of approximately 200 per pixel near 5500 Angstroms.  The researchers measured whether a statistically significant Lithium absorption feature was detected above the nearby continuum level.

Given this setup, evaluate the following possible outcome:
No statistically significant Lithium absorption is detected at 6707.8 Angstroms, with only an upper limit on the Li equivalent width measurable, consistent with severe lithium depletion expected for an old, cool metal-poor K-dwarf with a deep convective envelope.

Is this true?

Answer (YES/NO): NO